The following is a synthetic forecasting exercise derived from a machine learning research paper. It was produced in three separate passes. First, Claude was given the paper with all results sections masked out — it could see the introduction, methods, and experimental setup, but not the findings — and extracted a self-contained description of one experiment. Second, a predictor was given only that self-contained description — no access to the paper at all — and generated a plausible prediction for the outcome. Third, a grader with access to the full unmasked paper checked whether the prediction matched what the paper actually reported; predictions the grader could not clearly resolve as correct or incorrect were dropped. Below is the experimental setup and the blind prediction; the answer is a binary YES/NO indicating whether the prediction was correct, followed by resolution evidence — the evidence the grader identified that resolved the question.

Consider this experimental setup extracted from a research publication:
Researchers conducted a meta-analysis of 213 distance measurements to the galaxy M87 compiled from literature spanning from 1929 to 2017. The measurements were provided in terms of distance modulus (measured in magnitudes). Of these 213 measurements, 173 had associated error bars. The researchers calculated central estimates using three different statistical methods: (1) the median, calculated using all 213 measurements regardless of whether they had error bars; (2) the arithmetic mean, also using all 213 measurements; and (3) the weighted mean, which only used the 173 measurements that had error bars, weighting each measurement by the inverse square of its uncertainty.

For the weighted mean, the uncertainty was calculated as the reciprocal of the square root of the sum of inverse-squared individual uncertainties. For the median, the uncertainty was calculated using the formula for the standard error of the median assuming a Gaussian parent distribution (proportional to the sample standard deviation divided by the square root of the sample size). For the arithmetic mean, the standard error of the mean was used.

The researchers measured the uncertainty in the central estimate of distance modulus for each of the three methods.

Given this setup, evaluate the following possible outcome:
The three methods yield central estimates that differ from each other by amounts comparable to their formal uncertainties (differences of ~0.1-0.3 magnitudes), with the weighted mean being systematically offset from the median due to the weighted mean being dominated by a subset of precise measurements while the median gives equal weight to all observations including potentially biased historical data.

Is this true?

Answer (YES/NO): NO